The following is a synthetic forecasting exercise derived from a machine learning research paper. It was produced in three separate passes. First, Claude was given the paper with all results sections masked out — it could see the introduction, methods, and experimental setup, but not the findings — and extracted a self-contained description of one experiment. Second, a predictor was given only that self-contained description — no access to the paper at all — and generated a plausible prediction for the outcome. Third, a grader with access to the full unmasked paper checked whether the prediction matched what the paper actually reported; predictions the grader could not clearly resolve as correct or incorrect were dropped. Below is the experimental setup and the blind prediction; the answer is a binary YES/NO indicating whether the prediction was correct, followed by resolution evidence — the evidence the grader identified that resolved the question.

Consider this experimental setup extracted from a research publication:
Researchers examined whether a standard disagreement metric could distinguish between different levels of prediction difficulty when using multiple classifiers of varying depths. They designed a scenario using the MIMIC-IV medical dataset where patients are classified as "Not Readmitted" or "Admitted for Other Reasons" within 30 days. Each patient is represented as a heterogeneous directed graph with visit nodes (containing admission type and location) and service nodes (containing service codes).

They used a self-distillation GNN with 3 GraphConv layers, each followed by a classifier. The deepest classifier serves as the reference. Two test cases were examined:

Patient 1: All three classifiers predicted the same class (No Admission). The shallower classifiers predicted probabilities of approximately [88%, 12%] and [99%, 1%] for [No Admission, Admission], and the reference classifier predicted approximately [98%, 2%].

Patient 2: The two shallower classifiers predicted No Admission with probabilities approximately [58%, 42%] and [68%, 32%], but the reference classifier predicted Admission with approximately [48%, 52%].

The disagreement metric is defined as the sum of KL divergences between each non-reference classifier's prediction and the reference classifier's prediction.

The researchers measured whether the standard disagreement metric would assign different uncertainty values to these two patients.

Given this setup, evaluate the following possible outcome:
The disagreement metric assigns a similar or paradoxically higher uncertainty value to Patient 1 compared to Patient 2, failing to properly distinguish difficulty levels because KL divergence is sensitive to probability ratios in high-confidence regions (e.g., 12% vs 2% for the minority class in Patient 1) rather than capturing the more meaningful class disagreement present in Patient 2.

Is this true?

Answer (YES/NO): YES